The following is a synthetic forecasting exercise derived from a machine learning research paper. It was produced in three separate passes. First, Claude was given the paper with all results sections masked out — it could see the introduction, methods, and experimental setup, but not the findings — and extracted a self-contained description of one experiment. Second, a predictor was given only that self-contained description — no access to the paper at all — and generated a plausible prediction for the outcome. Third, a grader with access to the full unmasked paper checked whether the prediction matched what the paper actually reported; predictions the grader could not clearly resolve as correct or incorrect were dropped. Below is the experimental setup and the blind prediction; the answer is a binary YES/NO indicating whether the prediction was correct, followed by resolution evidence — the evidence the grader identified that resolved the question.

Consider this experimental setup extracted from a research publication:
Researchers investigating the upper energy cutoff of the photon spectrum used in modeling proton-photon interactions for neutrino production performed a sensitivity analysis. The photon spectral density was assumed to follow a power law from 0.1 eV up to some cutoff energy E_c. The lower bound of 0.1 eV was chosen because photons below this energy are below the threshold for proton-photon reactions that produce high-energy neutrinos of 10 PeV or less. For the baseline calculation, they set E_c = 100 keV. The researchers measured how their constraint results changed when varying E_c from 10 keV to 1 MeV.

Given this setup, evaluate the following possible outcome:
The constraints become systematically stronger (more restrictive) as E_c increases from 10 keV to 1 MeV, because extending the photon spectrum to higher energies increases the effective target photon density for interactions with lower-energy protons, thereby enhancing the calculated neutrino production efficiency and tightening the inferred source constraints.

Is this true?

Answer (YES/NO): NO